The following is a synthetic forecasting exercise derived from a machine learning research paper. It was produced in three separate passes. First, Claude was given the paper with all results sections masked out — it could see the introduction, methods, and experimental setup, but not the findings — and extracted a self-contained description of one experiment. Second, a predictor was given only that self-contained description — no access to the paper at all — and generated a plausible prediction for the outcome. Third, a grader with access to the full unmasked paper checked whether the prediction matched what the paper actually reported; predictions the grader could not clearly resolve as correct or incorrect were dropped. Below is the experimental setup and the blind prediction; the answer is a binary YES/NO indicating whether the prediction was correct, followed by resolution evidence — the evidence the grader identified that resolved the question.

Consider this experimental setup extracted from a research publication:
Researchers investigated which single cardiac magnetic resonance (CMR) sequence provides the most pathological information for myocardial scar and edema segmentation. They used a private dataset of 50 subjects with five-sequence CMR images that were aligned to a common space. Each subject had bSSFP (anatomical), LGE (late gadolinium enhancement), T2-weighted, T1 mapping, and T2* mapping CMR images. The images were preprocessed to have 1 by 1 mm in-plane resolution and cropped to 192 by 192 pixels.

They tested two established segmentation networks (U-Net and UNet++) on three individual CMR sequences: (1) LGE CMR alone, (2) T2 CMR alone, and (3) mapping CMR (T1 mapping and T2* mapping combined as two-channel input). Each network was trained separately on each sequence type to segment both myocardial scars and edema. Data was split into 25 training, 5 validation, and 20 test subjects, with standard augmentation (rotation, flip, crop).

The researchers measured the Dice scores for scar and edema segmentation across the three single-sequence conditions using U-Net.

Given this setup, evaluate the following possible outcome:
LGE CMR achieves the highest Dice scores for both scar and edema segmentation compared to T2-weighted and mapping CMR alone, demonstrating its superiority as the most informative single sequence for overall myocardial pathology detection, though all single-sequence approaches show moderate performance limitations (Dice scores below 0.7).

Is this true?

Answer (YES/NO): NO